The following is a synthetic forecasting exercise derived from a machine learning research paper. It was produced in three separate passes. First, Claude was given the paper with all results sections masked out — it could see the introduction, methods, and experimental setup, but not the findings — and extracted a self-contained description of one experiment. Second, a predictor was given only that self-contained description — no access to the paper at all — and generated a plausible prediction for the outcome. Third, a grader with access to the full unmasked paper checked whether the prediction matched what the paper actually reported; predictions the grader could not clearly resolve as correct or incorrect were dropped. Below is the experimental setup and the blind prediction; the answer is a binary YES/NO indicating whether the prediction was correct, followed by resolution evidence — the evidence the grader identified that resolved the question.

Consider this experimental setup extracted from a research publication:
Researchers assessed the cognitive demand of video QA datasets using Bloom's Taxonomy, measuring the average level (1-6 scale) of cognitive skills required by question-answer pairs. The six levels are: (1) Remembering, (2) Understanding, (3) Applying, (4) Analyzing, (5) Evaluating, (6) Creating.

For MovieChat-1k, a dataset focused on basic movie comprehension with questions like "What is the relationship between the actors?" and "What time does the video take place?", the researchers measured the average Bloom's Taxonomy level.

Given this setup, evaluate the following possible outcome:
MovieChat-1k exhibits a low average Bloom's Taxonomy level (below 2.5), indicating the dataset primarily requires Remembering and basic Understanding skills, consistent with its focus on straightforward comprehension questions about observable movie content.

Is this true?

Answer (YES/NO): YES